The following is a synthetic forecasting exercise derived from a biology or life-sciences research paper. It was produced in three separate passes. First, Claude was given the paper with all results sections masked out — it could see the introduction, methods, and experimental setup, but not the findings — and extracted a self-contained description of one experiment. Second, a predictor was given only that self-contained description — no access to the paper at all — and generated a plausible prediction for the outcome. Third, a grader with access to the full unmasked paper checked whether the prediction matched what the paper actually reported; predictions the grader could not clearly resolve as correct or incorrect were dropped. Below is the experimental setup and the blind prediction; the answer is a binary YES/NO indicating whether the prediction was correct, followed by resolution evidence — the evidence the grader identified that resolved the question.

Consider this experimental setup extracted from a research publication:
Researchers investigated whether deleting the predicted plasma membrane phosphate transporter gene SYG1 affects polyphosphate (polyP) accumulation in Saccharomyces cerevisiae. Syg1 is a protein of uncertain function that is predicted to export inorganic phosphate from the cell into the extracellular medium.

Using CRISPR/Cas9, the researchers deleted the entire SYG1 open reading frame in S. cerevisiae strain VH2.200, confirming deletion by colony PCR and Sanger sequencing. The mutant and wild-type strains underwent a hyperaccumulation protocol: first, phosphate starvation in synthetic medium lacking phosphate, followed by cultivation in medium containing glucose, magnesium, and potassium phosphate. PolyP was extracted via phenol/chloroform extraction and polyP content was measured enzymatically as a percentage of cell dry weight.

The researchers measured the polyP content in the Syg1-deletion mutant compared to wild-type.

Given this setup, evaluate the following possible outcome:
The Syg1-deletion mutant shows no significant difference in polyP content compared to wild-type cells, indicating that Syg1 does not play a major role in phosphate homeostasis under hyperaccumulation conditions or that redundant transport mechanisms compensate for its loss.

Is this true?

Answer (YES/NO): YES